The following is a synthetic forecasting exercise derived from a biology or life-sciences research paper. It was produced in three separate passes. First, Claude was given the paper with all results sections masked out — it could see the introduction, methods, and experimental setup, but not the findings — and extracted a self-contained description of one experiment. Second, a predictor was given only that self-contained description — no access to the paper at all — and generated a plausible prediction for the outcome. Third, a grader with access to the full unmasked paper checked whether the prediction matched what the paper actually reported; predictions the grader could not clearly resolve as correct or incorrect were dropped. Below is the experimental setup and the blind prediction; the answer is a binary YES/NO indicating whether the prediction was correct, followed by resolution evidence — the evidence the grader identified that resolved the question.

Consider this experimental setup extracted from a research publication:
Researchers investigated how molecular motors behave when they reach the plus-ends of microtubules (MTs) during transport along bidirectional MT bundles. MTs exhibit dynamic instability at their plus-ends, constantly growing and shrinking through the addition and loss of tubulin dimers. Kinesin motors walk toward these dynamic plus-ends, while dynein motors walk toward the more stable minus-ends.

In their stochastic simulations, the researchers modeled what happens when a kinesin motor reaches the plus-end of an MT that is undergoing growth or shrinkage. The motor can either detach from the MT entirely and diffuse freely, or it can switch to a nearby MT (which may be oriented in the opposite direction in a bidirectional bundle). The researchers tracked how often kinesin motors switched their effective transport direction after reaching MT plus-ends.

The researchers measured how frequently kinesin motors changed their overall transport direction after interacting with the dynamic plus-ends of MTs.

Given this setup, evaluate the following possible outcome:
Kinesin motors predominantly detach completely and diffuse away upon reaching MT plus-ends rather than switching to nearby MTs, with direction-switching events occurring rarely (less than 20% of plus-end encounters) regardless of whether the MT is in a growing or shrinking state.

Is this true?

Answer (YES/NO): NO